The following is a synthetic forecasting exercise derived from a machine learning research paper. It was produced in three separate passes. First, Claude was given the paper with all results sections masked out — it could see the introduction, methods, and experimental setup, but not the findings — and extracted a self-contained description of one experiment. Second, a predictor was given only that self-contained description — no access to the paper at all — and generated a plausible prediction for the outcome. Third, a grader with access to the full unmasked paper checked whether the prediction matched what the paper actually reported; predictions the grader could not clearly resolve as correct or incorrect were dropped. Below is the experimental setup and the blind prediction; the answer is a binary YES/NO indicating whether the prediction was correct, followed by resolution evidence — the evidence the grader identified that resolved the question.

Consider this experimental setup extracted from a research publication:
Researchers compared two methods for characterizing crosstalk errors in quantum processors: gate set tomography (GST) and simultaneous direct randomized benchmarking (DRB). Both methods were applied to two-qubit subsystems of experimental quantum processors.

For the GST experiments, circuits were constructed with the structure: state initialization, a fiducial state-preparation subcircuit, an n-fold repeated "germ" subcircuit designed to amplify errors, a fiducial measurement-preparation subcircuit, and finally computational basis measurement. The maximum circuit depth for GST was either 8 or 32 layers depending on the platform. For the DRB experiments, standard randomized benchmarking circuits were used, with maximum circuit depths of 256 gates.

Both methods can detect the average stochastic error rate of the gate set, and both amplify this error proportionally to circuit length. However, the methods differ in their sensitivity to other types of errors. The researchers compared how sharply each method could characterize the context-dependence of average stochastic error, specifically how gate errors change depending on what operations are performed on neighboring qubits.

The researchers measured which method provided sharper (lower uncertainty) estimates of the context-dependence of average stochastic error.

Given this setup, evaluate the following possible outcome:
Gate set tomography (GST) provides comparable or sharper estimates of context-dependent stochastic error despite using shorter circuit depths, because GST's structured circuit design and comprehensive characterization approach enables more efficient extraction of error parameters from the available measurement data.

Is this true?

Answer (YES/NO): NO